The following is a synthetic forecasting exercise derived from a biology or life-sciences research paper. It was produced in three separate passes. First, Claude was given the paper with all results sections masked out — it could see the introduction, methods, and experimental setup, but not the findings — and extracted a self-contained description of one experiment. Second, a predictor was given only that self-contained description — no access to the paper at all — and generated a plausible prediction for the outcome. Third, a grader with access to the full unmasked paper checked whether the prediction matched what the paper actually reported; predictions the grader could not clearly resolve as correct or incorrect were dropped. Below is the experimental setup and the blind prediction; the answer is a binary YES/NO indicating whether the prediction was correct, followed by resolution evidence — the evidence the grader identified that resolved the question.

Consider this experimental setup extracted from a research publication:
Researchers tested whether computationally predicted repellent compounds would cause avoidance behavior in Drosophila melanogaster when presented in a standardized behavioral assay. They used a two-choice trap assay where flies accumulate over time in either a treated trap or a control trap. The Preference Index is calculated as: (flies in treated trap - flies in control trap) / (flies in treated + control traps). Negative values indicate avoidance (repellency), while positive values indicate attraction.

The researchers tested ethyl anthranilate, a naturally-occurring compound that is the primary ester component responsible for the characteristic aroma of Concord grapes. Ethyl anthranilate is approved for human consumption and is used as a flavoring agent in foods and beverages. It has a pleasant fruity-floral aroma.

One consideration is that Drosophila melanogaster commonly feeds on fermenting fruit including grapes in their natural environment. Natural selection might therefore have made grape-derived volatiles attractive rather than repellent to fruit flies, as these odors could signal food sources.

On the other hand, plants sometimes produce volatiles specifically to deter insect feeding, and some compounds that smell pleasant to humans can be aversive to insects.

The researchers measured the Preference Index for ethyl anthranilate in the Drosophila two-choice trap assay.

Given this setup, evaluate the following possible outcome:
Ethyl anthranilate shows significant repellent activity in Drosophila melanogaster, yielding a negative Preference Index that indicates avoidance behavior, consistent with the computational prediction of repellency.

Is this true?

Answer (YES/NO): YES